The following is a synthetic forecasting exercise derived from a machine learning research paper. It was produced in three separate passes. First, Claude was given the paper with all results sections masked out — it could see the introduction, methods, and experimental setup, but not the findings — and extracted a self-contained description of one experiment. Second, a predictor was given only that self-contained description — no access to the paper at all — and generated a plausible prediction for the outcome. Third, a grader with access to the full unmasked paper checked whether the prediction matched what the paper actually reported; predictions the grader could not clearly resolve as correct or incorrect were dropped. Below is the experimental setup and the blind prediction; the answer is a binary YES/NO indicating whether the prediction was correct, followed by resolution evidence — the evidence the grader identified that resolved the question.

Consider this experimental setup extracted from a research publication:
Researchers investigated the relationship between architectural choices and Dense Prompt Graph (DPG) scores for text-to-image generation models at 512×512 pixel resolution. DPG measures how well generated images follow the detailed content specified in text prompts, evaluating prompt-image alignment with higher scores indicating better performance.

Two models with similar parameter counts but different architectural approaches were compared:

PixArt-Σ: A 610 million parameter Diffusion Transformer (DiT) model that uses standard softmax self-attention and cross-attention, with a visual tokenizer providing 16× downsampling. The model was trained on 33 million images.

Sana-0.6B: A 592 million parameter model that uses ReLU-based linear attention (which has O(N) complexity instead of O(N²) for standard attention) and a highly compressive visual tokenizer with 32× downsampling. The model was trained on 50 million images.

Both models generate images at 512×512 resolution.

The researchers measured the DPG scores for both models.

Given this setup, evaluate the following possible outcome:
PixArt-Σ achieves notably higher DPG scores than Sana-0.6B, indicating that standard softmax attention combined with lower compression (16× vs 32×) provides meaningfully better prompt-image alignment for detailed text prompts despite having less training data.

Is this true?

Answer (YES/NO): NO